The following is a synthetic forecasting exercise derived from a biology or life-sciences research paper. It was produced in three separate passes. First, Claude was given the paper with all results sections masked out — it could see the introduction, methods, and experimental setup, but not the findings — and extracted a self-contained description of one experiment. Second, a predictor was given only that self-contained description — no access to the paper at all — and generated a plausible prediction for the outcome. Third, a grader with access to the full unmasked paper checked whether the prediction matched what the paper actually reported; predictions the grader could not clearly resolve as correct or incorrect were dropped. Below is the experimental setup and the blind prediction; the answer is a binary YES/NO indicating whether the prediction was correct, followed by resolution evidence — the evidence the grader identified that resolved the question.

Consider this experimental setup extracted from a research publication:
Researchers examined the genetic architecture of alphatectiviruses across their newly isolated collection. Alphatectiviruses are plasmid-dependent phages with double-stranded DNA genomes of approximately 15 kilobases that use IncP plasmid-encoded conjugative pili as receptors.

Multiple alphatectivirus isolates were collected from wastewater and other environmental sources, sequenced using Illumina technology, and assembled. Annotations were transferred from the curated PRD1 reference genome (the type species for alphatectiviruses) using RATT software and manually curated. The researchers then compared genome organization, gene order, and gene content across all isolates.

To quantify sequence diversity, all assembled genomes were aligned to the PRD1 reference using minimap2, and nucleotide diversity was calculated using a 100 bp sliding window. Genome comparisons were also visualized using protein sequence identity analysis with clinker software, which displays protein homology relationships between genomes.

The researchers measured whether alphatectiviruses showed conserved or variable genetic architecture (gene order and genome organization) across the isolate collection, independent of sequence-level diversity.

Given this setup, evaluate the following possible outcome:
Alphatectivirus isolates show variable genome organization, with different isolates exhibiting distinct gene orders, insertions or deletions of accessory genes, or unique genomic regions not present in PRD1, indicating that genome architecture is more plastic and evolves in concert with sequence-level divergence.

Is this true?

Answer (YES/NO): NO